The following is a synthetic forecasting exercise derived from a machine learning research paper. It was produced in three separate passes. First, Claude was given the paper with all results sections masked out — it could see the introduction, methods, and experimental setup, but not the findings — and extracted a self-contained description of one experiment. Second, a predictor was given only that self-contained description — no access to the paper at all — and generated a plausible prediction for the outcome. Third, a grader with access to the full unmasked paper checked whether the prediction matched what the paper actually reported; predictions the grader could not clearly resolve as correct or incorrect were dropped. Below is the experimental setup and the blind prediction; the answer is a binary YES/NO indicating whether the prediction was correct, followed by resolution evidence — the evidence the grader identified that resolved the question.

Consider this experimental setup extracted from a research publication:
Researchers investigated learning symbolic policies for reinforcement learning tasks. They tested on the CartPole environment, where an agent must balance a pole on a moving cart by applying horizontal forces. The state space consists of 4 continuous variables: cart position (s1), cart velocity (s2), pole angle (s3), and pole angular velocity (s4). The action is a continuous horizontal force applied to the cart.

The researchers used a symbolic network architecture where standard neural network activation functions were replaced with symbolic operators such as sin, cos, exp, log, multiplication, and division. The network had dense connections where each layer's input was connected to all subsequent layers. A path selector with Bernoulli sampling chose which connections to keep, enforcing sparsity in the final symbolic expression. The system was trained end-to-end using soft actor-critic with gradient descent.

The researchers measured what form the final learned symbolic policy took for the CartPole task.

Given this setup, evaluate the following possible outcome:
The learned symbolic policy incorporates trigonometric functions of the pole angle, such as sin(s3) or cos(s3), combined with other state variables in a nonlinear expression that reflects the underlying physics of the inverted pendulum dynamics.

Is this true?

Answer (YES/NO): NO